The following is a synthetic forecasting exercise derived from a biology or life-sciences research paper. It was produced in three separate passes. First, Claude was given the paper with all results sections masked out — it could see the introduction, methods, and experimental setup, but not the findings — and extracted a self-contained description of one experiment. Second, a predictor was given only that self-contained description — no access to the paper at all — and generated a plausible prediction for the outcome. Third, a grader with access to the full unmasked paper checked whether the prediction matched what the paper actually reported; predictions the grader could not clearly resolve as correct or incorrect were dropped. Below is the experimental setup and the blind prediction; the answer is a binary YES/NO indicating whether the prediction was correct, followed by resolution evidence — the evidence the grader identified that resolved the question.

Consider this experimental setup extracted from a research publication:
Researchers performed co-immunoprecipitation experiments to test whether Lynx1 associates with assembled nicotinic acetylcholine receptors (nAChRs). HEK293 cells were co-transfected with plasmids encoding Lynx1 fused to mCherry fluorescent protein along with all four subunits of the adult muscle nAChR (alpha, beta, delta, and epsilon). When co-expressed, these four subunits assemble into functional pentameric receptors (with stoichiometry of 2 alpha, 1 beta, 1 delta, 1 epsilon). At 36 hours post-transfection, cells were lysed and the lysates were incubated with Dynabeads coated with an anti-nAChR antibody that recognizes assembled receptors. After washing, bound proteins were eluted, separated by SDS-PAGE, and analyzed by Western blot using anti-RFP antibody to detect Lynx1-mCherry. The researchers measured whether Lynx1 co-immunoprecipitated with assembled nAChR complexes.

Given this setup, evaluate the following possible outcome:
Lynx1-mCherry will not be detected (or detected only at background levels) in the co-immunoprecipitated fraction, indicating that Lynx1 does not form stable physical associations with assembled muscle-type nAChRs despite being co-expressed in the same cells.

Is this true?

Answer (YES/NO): NO